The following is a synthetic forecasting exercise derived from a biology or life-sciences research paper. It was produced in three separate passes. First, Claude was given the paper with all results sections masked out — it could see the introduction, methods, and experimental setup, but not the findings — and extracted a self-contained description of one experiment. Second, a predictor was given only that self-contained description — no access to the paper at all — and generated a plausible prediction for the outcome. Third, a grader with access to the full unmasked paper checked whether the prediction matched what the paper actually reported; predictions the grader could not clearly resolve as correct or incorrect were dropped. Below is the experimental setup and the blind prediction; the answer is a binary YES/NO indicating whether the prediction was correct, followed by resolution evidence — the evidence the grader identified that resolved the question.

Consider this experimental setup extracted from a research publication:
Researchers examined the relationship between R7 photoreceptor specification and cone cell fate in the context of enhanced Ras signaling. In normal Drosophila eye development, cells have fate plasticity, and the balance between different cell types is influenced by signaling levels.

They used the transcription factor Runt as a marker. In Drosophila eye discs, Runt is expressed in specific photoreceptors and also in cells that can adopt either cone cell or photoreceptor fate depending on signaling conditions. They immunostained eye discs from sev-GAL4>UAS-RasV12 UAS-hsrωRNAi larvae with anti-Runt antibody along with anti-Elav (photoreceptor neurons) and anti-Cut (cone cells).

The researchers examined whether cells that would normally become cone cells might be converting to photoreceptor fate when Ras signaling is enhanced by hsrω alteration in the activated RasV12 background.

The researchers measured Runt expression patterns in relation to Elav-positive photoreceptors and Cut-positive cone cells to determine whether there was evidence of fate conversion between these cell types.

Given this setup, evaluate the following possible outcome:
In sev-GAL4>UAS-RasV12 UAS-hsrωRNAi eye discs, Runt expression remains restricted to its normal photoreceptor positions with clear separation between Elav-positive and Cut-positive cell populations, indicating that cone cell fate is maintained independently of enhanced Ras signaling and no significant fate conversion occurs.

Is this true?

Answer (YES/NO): NO